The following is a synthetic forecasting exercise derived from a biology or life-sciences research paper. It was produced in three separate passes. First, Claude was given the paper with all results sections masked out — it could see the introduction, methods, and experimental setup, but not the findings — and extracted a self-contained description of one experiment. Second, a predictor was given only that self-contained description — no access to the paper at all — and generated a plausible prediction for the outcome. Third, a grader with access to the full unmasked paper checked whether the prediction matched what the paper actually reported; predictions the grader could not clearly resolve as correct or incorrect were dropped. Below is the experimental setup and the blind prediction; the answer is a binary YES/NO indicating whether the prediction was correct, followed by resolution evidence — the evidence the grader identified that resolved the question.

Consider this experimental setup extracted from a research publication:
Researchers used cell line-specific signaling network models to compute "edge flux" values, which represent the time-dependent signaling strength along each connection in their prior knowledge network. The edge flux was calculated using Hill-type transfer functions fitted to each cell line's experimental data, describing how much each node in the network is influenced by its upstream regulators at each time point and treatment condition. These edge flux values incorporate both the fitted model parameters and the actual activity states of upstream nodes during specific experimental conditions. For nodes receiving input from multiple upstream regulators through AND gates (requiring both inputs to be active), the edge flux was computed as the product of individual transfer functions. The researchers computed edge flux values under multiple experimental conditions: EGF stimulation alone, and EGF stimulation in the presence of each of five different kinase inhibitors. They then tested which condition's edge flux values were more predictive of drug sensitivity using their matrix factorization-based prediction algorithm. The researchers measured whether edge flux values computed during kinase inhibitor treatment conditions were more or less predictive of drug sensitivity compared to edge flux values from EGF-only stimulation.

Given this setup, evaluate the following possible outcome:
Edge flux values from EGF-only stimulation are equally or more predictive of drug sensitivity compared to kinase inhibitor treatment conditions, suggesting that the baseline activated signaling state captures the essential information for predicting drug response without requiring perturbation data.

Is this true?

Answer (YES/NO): NO